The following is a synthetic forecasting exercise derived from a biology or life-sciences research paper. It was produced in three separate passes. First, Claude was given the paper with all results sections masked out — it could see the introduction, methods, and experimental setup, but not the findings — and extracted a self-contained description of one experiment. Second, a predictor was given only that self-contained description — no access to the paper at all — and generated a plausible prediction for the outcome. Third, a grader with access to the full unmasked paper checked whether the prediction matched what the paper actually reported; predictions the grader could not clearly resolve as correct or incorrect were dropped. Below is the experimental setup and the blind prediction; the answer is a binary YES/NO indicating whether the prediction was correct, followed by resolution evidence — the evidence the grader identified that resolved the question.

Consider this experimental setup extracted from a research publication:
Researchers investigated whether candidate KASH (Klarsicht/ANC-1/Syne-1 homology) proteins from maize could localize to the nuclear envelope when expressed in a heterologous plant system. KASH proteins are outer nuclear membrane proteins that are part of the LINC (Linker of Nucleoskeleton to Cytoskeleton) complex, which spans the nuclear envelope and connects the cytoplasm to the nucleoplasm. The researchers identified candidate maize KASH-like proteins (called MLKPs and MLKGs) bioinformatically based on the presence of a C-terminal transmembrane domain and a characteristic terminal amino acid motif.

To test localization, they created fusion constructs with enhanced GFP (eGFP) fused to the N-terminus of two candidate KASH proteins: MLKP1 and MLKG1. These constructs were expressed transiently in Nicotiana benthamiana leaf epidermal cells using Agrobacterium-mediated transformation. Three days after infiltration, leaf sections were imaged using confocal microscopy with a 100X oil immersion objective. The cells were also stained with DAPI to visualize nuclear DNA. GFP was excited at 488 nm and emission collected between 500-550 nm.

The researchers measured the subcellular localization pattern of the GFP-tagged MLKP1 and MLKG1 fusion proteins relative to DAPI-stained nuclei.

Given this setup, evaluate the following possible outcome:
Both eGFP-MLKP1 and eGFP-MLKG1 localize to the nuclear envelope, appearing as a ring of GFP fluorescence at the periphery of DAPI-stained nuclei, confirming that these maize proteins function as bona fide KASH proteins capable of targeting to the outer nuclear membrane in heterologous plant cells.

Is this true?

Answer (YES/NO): YES